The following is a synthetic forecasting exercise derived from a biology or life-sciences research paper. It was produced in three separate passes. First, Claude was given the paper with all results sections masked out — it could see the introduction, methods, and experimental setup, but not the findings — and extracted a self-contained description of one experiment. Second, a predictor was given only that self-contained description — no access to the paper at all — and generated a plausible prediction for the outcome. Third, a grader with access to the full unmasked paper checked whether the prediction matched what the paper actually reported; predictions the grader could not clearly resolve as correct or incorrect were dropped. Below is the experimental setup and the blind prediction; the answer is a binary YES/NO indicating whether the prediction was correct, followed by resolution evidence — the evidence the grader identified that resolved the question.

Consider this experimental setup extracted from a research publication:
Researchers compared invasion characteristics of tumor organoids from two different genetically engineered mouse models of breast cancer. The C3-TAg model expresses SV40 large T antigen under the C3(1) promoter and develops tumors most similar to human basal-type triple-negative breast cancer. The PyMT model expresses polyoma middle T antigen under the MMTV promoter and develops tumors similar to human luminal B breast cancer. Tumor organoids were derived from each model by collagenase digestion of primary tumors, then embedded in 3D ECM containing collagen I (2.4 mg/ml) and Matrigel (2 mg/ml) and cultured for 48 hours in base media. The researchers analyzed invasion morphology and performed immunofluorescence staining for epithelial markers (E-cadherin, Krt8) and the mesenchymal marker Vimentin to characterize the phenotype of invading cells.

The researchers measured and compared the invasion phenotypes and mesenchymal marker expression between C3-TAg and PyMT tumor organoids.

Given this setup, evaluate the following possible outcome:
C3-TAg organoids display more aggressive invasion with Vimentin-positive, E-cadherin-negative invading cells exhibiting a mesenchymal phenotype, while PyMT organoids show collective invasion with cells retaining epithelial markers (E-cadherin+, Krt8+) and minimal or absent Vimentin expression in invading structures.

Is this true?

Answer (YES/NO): NO